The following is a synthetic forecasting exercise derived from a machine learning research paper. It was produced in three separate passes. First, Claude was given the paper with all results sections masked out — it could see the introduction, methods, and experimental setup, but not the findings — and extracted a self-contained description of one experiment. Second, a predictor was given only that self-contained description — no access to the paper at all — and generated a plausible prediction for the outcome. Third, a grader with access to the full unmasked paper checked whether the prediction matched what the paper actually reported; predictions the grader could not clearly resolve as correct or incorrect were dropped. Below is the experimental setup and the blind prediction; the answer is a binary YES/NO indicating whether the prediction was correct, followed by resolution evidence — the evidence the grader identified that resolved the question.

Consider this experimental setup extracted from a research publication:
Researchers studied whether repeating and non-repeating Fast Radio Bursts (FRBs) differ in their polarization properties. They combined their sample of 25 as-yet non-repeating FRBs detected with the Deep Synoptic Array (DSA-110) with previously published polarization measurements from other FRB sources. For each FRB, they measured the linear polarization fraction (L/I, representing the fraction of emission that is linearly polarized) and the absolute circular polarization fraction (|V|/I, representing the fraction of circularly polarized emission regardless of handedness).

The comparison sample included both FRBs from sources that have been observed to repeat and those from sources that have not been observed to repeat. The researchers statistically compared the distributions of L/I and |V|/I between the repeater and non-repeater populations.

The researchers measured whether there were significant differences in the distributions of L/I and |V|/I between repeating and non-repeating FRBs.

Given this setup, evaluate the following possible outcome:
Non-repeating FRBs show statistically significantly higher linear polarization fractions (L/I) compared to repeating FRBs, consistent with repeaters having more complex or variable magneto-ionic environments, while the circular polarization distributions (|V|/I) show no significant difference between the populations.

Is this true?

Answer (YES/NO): NO